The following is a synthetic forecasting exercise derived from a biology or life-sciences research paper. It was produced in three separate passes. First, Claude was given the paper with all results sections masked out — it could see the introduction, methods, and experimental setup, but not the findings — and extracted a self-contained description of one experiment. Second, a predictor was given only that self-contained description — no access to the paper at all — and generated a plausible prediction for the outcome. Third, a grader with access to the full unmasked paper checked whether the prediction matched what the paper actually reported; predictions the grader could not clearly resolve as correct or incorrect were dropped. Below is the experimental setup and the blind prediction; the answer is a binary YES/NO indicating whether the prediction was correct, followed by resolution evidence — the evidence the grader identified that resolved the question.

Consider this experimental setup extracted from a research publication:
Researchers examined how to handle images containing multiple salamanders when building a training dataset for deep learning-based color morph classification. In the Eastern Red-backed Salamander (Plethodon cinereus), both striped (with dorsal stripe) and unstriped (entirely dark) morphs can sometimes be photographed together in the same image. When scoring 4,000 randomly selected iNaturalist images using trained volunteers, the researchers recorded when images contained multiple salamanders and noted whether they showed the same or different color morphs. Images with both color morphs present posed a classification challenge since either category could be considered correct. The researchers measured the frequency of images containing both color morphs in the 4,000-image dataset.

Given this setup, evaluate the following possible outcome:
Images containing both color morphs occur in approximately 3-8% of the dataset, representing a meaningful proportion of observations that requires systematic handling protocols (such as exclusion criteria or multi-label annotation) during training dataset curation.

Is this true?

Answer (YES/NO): NO